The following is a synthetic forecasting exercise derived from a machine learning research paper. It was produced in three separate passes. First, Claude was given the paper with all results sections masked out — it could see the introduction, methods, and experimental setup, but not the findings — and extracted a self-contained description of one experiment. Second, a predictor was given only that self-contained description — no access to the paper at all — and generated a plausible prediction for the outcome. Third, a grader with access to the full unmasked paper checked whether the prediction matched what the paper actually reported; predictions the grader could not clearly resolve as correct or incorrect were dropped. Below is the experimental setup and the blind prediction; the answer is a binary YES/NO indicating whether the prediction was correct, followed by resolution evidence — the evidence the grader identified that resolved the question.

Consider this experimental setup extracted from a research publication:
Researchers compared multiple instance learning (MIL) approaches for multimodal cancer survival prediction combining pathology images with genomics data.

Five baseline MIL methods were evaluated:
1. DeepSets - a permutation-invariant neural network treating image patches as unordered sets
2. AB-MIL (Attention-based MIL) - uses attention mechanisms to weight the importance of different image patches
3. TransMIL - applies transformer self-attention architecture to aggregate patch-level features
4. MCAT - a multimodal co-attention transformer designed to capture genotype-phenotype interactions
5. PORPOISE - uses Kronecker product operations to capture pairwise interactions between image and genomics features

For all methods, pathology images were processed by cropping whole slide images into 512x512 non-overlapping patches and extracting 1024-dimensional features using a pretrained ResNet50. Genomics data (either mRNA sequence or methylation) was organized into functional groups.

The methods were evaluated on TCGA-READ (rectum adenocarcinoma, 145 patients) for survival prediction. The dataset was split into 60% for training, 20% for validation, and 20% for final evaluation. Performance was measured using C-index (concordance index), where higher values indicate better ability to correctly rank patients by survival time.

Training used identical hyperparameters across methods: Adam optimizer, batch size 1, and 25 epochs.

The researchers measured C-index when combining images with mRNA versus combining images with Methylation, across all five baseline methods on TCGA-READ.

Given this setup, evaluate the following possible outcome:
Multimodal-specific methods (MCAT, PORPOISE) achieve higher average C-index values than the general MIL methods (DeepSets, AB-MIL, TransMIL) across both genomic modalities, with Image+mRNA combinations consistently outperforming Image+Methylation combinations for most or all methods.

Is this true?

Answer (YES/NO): YES